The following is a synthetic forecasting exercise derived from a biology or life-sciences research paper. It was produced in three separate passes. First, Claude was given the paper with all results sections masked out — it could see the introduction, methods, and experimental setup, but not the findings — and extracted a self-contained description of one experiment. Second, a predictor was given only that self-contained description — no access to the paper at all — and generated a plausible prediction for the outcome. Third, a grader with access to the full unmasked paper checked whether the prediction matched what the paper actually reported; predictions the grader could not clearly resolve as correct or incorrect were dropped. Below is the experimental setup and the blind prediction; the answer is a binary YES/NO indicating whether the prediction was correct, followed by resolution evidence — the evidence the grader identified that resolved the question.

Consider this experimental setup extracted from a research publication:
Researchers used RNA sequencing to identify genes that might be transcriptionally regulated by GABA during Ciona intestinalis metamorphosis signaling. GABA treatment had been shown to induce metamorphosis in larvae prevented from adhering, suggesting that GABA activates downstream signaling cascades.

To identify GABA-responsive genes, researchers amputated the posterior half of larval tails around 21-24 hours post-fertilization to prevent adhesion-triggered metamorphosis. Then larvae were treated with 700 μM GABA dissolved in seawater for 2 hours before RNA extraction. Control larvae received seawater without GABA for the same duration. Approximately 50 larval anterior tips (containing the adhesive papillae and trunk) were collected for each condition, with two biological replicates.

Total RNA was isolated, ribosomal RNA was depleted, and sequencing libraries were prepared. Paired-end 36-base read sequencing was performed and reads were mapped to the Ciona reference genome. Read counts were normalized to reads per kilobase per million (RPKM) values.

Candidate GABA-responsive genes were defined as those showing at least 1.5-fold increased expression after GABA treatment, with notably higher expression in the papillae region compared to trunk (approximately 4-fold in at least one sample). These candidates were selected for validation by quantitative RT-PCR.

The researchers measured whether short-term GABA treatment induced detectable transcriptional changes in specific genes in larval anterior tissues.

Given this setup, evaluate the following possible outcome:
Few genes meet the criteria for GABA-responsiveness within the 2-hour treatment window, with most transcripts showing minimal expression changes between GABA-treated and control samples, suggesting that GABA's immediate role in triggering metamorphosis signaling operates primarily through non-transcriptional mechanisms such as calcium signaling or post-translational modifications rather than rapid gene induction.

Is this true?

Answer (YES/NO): NO